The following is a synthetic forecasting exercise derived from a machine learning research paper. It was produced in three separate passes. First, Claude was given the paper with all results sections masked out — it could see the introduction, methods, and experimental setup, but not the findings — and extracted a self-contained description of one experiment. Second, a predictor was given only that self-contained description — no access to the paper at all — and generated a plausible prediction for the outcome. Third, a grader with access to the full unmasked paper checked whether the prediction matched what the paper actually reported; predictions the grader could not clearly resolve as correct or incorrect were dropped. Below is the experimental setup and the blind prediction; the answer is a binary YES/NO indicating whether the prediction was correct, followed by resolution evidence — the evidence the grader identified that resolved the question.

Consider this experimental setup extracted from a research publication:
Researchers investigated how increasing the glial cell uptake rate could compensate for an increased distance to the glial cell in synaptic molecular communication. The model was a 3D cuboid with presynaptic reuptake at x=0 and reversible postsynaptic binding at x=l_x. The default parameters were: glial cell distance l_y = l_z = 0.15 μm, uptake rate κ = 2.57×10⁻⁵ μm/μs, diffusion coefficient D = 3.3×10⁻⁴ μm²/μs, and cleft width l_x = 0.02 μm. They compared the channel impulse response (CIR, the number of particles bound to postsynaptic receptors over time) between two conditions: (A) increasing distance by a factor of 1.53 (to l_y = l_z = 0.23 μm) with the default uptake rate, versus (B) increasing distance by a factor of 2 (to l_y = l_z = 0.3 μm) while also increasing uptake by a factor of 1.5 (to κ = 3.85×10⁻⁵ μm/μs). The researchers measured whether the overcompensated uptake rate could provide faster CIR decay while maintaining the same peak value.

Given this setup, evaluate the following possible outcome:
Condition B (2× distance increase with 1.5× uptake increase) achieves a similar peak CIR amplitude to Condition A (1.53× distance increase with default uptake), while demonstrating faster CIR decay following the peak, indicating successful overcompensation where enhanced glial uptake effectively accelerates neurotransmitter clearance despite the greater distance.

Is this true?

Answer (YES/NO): YES